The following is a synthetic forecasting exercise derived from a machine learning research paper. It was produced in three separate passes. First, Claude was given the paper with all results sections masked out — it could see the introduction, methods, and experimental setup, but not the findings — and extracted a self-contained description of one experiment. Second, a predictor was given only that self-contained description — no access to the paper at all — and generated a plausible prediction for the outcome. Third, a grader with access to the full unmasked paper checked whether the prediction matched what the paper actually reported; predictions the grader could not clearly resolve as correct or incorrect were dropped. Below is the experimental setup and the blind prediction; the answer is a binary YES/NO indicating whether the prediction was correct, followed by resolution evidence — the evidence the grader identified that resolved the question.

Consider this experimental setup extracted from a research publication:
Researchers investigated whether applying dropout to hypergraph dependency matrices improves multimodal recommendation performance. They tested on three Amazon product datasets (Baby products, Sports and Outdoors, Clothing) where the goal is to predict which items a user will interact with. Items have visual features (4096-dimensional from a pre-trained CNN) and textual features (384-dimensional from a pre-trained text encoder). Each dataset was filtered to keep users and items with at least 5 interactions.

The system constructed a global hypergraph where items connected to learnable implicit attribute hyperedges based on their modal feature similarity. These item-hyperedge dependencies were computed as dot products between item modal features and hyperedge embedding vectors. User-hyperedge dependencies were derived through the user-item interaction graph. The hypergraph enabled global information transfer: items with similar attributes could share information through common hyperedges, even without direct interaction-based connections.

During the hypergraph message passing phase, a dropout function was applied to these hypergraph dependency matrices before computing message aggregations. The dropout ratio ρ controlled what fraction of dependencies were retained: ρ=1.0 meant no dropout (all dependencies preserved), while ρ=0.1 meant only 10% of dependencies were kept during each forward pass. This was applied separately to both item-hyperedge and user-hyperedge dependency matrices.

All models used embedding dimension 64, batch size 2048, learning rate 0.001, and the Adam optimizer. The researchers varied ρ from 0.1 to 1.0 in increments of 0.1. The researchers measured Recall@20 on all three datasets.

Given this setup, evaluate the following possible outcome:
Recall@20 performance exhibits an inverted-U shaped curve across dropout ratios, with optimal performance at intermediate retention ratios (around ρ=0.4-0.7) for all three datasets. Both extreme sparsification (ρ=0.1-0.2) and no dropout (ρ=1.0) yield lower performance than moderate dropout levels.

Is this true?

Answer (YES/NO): NO